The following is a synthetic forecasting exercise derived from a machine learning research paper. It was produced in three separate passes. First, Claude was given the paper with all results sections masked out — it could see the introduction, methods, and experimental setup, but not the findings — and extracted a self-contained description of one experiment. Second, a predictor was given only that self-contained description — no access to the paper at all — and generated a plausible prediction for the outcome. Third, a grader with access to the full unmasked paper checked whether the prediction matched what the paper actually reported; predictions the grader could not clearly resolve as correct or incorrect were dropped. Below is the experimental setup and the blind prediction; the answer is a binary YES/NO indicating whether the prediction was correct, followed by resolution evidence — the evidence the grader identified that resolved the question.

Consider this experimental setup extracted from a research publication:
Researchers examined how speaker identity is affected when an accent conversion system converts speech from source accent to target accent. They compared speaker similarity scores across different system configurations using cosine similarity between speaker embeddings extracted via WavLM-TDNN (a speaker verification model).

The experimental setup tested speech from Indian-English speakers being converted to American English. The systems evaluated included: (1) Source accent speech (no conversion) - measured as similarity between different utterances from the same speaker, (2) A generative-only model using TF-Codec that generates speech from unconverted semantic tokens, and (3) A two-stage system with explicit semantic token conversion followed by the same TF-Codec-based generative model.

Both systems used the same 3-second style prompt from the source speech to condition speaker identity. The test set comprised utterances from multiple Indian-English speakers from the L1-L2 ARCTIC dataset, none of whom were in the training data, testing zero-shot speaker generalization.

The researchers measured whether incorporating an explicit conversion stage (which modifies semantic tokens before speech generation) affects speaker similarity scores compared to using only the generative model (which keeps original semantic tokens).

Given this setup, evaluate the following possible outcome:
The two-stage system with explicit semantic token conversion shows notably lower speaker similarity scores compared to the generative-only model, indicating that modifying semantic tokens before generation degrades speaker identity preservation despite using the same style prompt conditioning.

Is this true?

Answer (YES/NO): NO